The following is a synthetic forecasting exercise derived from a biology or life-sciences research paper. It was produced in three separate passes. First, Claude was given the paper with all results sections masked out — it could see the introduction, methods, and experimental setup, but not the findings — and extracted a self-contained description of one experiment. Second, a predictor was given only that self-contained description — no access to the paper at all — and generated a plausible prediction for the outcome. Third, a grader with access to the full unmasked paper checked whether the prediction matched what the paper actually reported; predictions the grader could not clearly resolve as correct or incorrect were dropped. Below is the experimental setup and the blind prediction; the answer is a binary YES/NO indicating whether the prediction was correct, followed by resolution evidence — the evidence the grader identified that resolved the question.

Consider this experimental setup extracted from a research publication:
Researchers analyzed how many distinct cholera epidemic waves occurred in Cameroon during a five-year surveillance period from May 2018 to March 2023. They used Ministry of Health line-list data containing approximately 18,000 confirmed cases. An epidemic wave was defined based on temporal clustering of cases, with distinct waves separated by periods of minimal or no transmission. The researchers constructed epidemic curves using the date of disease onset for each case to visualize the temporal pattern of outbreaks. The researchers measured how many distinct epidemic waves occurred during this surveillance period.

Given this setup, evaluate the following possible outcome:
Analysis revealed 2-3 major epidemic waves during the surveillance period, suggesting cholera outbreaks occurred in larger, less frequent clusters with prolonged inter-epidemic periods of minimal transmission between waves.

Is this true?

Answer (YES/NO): NO